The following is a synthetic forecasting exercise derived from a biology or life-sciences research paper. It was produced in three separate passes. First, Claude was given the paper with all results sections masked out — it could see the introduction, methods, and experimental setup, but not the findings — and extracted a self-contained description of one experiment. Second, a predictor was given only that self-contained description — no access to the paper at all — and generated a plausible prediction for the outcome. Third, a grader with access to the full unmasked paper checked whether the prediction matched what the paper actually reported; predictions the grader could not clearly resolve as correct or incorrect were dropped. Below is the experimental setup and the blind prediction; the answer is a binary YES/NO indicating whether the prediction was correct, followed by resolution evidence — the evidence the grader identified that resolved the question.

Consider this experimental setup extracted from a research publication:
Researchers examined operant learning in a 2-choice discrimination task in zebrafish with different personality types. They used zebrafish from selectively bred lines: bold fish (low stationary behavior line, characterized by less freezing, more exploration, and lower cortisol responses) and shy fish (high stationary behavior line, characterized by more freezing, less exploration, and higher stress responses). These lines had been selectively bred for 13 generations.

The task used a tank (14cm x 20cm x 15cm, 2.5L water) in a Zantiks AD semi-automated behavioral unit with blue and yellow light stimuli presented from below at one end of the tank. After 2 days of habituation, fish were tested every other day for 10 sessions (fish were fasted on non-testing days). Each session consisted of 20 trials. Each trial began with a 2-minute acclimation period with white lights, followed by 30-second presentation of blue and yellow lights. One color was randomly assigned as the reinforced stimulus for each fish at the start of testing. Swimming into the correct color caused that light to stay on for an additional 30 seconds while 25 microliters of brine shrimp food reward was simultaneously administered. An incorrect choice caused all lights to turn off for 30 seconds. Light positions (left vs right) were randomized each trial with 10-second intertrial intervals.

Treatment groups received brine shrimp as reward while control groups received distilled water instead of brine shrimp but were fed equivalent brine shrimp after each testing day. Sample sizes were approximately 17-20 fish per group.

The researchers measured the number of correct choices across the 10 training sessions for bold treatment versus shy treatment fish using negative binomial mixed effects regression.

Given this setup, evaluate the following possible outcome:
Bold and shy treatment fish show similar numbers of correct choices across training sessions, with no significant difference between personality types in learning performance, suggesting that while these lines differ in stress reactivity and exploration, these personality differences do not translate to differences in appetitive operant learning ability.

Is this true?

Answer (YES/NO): NO